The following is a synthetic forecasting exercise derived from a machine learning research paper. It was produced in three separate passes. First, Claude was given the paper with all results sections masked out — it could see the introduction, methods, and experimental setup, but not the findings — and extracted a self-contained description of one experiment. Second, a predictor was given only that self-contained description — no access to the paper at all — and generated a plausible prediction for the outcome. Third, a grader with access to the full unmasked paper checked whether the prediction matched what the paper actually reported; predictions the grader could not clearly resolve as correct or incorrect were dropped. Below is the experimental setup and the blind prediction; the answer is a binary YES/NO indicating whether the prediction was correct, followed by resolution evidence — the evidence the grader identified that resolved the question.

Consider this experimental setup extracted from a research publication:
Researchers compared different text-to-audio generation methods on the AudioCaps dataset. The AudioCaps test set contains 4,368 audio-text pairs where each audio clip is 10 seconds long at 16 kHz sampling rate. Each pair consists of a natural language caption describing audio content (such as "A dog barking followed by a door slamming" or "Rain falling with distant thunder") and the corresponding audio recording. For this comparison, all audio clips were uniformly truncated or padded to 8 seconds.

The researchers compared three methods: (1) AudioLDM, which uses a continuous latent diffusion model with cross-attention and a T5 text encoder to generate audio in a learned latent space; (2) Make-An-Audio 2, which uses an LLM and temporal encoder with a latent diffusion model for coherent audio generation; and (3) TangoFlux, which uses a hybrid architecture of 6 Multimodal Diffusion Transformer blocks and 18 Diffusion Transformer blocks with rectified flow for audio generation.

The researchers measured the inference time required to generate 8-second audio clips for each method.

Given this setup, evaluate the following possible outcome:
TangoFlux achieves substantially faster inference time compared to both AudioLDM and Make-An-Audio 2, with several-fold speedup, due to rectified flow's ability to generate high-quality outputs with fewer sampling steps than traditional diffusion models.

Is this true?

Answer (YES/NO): YES